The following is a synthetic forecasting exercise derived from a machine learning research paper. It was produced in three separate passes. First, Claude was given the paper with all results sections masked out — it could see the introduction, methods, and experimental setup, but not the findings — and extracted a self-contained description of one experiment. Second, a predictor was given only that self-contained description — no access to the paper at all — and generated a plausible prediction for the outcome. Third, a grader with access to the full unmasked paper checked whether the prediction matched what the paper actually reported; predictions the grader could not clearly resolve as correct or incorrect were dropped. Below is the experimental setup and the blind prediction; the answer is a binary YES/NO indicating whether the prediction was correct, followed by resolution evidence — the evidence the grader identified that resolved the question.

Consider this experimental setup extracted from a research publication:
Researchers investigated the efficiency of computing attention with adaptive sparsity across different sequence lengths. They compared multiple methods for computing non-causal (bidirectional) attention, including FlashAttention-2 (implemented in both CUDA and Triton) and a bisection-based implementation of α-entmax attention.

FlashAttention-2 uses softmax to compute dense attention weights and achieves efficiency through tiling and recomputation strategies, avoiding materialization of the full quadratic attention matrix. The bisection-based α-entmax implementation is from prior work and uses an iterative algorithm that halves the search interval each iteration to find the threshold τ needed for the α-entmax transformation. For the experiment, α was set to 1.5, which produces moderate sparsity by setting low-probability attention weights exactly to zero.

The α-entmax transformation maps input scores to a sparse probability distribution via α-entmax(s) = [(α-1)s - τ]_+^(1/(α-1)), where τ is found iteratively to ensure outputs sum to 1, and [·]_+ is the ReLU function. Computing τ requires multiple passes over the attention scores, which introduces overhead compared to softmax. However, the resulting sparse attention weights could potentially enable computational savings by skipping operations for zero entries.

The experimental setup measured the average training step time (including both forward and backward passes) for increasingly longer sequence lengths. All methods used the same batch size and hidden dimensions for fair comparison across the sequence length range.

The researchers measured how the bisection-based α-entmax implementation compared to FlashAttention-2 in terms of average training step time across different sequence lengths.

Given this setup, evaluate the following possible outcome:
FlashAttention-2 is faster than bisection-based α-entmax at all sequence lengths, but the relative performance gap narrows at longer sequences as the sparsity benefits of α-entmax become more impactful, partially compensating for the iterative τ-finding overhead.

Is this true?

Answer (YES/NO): NO